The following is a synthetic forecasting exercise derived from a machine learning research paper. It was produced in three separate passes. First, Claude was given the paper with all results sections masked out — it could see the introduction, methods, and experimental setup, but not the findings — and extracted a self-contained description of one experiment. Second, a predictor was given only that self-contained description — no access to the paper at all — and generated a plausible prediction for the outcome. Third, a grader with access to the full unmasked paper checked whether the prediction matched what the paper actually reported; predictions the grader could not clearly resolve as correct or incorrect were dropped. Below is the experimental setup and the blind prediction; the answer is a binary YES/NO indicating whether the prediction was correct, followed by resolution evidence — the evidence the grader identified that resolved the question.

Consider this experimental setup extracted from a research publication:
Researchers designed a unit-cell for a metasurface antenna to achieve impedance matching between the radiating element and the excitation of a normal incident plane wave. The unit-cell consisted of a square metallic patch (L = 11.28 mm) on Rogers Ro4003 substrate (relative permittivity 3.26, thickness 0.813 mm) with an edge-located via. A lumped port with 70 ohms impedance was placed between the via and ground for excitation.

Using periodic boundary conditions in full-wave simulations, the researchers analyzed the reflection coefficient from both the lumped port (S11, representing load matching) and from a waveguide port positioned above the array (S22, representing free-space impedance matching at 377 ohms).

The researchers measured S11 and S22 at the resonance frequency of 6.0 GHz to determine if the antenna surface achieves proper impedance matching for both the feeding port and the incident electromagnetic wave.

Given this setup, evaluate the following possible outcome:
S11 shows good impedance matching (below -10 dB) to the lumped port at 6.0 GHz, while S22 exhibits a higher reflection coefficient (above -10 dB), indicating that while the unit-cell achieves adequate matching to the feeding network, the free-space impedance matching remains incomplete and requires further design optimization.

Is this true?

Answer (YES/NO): NO